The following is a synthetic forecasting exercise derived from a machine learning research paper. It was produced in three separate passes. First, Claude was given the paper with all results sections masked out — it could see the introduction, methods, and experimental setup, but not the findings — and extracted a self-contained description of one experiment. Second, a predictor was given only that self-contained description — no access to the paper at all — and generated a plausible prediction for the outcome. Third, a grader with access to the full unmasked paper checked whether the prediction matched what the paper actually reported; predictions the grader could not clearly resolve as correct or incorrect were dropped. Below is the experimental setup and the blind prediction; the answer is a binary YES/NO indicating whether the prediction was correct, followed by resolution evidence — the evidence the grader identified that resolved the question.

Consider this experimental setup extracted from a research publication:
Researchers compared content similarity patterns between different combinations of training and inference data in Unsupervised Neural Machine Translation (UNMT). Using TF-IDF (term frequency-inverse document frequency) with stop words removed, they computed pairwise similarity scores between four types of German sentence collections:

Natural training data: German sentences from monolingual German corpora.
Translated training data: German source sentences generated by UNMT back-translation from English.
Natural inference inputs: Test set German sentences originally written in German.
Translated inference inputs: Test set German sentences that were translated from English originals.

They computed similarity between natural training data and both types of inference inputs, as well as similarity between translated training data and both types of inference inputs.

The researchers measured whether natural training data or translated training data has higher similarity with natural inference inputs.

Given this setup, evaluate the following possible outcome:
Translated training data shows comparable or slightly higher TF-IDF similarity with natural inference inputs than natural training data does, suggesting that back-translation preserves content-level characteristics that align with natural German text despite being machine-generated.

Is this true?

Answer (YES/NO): NO